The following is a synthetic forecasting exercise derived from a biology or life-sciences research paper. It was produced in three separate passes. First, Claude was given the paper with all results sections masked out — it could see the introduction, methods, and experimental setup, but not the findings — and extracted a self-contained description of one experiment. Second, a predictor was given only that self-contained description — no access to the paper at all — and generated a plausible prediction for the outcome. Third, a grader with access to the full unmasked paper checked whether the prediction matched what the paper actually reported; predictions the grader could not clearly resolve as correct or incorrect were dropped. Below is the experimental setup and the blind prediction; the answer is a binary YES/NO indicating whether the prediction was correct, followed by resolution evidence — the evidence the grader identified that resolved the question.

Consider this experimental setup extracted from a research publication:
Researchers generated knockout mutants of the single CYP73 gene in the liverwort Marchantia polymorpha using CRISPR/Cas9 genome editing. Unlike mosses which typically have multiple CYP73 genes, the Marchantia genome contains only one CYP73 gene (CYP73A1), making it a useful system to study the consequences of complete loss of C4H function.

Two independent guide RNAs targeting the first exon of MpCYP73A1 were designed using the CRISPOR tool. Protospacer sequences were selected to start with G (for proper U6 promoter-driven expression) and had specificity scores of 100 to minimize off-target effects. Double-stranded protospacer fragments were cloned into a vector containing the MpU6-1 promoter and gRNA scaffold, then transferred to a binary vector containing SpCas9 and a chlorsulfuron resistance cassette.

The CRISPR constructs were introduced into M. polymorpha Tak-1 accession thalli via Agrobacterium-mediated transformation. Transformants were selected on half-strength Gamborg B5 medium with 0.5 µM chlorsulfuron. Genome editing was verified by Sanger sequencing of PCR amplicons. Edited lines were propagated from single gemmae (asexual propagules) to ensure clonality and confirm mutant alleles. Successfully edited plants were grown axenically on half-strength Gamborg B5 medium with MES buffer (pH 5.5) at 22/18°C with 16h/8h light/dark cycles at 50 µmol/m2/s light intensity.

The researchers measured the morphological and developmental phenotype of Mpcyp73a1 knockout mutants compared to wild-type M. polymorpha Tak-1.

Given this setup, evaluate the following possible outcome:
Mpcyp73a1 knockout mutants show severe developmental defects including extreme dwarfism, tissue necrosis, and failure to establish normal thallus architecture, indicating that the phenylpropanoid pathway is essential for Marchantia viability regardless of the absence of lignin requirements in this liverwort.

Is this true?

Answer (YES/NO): NO